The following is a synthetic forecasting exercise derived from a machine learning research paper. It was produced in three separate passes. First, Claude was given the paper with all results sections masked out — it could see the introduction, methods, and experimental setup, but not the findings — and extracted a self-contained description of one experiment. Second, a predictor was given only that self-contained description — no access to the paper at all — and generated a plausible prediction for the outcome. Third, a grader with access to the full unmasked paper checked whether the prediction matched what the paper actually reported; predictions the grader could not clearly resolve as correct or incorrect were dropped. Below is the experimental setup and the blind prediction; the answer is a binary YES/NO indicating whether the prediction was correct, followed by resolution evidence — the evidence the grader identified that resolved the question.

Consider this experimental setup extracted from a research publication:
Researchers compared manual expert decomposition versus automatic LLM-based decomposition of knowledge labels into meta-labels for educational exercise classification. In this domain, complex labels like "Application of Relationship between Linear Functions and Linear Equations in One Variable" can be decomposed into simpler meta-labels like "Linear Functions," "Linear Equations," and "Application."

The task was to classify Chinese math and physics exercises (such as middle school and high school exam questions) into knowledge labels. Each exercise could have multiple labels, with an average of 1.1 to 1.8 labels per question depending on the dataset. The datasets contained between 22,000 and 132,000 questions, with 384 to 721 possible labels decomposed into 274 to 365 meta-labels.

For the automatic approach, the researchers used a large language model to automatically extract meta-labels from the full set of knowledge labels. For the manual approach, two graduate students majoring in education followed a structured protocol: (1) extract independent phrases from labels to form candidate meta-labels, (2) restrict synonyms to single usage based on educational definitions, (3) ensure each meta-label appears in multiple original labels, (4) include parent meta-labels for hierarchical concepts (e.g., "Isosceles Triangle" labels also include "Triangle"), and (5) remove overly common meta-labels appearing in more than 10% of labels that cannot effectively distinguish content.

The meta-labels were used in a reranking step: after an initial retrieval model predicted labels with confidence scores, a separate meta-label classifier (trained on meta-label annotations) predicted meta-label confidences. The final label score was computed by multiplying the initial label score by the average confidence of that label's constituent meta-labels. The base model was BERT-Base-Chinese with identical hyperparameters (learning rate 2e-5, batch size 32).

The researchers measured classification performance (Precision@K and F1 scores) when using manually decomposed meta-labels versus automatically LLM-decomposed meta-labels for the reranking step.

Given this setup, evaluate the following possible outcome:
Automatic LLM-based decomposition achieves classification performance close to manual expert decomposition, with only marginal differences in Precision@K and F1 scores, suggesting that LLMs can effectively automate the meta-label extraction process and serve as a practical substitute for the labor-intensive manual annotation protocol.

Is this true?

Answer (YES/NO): NO